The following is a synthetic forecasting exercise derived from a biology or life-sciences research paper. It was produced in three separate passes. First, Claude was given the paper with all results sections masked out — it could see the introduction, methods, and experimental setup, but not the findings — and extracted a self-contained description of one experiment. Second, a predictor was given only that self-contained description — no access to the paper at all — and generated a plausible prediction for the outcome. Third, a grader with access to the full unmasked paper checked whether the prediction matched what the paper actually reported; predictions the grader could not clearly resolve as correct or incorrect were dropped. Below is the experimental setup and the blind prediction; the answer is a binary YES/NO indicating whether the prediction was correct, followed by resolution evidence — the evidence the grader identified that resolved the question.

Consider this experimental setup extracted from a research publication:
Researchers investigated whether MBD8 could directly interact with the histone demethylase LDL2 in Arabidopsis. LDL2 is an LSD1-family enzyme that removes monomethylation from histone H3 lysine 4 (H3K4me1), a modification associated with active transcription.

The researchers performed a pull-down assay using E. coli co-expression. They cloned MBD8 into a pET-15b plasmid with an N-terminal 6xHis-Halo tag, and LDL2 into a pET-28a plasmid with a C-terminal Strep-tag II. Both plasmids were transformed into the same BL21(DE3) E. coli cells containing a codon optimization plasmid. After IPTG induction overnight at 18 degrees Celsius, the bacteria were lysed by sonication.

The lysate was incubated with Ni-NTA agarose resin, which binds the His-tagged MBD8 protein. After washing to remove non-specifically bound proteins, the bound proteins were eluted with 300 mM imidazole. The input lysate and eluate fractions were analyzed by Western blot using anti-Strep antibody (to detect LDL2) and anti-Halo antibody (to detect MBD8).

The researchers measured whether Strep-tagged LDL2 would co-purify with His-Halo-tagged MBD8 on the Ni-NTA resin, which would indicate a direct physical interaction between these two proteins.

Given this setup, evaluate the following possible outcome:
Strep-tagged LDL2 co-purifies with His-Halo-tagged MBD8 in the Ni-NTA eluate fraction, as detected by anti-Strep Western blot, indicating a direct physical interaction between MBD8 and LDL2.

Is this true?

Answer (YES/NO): YES